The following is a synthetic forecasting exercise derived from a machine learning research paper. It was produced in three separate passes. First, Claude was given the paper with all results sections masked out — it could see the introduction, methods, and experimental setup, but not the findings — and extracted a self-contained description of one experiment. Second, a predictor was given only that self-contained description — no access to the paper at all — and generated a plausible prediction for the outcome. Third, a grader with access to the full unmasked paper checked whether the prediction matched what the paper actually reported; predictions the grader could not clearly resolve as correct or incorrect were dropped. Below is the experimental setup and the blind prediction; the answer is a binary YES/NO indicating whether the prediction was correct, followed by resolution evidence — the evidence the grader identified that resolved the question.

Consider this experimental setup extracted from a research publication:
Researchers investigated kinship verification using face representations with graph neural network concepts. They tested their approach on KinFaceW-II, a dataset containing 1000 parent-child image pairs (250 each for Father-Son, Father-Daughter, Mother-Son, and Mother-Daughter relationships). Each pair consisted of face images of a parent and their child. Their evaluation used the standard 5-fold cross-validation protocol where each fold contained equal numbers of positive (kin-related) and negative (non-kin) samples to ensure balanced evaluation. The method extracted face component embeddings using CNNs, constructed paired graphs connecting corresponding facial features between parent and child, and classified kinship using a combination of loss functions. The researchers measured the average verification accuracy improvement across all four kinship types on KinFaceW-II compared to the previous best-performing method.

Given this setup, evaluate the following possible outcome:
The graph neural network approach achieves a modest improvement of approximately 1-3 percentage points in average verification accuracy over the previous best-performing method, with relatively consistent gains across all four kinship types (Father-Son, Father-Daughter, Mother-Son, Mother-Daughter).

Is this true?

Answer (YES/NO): NO